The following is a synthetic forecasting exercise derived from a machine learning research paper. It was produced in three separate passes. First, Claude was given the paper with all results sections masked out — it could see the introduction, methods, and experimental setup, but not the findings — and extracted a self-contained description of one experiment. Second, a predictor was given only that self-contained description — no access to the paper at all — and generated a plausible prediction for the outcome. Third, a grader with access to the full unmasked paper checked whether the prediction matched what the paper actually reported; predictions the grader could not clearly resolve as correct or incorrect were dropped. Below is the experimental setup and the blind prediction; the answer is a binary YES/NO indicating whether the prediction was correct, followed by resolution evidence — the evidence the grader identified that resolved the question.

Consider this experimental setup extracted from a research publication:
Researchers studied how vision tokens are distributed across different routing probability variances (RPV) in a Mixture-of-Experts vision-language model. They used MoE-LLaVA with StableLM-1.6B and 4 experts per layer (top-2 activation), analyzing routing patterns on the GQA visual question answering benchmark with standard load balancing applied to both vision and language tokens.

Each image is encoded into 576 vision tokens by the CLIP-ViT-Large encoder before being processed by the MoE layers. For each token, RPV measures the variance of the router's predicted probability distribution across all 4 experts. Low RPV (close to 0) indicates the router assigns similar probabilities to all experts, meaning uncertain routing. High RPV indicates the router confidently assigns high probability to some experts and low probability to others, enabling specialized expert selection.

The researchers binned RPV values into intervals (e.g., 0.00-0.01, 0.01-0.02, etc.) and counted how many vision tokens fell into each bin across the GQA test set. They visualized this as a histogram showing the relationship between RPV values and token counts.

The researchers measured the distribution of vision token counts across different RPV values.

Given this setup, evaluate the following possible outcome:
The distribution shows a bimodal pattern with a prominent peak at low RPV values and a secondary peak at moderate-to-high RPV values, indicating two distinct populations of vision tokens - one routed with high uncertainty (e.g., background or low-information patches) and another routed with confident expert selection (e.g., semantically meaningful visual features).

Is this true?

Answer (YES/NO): NO